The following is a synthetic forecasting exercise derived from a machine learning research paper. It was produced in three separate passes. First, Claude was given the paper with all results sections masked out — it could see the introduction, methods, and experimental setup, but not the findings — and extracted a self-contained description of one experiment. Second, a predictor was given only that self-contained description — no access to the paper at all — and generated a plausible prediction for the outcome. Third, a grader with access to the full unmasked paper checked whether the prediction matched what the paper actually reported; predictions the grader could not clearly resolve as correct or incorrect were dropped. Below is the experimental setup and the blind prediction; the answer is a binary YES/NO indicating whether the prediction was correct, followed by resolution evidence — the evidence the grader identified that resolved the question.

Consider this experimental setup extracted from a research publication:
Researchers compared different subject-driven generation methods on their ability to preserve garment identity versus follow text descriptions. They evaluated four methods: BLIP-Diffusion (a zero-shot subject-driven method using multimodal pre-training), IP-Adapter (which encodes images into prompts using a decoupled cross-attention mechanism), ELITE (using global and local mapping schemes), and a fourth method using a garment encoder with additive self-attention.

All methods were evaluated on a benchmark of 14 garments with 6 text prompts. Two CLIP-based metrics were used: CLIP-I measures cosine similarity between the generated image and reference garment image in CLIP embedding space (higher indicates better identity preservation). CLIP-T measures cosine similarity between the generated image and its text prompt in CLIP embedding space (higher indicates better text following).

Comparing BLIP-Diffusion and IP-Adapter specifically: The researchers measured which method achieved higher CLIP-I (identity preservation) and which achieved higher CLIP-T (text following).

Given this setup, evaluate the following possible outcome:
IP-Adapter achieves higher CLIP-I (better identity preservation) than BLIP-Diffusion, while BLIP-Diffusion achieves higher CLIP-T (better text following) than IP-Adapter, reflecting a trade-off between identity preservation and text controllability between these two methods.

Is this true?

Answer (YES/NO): NO